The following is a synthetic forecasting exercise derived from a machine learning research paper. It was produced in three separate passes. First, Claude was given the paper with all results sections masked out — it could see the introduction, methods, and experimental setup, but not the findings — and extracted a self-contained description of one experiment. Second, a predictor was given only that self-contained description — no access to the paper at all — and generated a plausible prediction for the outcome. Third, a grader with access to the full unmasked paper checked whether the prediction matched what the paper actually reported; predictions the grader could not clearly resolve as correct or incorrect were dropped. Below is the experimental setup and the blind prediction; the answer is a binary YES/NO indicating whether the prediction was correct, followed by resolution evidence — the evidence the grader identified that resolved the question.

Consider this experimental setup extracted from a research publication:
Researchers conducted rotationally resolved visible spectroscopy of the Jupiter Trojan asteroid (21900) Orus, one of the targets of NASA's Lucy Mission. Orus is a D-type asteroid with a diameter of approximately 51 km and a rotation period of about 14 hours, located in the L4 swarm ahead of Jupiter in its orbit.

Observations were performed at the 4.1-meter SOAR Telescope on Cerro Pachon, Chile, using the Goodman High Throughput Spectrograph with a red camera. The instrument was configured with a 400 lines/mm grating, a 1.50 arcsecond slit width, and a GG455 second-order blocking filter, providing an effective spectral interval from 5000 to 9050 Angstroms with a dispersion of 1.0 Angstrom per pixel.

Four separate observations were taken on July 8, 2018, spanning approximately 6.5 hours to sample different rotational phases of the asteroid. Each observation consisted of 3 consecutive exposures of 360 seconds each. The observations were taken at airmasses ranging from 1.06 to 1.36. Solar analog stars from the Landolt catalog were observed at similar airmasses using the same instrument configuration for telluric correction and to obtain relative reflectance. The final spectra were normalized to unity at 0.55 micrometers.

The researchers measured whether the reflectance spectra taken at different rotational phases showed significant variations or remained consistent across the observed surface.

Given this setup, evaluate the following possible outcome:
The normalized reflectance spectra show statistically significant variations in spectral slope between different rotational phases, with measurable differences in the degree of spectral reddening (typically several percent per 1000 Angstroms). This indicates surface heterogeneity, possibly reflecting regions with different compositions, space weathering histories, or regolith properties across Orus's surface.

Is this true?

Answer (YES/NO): NO